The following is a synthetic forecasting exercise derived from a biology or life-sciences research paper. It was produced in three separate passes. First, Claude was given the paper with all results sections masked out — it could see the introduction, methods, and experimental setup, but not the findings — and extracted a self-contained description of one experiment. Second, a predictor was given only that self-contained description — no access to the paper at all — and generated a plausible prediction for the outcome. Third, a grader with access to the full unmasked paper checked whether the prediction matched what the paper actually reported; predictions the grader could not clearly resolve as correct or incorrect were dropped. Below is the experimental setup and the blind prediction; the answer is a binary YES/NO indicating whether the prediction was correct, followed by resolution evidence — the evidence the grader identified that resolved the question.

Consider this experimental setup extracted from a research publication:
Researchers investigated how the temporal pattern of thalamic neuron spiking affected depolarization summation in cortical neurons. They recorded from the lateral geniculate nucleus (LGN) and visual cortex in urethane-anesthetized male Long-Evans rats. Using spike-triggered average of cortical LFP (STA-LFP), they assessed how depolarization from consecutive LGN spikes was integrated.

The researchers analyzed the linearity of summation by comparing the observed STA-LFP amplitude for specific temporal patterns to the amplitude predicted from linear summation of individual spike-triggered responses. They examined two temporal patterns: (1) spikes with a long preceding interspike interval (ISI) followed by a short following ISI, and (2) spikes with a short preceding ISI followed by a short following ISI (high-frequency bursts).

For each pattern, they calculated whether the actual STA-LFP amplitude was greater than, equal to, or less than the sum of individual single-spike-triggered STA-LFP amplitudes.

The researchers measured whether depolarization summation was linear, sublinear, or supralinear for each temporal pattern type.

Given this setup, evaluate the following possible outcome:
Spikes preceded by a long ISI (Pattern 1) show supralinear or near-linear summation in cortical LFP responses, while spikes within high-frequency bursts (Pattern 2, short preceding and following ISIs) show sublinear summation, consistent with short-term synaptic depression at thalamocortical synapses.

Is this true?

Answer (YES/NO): YES